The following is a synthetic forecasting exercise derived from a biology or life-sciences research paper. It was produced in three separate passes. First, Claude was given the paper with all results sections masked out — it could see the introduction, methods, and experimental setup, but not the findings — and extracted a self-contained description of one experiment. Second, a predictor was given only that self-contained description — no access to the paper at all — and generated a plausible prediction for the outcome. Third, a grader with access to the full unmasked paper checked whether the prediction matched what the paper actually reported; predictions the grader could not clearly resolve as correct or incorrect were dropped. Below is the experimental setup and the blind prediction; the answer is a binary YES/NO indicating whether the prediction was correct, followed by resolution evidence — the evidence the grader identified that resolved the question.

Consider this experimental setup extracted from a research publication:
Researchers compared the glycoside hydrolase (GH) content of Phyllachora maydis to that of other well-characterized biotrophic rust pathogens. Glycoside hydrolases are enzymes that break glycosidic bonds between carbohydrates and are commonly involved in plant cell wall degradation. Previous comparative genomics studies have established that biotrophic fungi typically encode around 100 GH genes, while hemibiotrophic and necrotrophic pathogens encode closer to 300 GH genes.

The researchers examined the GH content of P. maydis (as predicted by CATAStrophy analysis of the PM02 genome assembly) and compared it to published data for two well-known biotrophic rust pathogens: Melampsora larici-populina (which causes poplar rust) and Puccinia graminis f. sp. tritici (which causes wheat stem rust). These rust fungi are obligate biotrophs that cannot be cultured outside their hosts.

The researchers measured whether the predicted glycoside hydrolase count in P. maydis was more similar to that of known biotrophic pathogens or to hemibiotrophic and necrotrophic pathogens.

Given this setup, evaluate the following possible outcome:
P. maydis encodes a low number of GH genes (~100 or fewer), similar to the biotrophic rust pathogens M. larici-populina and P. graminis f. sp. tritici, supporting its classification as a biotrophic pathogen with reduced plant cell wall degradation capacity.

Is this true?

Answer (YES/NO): NO